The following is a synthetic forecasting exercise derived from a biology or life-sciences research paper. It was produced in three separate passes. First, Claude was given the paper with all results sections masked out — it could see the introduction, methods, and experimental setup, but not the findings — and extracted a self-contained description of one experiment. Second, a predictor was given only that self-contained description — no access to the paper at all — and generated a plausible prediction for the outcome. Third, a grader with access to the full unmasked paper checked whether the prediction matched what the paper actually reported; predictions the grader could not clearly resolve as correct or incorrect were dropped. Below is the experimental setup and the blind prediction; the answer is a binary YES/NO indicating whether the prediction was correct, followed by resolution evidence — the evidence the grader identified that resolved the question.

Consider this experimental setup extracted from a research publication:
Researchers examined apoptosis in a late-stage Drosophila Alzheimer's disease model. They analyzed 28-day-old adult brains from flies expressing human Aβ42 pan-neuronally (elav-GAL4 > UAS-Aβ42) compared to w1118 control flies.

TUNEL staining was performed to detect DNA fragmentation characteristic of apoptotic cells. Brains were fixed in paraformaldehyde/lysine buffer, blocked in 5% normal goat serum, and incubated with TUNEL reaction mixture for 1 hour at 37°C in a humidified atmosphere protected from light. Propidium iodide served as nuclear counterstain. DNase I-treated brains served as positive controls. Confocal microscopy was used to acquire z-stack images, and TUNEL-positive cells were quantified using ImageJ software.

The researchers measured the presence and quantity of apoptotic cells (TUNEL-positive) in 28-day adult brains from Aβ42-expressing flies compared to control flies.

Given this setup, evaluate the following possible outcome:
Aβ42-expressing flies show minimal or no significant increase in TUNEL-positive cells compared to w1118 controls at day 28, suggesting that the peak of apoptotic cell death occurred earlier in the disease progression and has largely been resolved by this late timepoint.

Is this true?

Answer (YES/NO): NO